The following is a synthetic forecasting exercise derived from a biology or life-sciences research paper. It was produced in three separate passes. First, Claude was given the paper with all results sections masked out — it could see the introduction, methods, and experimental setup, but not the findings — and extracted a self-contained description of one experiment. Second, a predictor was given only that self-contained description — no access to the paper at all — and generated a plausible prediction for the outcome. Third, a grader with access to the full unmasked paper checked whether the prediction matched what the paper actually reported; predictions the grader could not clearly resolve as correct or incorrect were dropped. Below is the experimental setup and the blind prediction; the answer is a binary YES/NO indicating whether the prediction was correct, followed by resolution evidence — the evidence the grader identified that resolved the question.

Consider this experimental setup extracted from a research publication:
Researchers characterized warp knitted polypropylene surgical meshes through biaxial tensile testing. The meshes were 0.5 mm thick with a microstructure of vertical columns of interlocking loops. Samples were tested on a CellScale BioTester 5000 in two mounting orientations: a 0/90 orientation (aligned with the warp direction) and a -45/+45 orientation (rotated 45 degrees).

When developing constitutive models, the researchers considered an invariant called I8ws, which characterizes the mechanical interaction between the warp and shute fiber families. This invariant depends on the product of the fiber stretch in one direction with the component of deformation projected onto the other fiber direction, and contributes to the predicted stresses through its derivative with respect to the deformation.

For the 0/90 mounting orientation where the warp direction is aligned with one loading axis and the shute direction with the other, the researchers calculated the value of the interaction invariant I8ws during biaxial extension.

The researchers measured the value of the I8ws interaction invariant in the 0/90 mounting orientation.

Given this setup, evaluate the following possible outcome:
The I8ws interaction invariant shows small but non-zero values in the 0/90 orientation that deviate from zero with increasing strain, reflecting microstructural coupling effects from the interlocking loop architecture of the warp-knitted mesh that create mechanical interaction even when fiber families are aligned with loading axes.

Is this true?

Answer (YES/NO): NO